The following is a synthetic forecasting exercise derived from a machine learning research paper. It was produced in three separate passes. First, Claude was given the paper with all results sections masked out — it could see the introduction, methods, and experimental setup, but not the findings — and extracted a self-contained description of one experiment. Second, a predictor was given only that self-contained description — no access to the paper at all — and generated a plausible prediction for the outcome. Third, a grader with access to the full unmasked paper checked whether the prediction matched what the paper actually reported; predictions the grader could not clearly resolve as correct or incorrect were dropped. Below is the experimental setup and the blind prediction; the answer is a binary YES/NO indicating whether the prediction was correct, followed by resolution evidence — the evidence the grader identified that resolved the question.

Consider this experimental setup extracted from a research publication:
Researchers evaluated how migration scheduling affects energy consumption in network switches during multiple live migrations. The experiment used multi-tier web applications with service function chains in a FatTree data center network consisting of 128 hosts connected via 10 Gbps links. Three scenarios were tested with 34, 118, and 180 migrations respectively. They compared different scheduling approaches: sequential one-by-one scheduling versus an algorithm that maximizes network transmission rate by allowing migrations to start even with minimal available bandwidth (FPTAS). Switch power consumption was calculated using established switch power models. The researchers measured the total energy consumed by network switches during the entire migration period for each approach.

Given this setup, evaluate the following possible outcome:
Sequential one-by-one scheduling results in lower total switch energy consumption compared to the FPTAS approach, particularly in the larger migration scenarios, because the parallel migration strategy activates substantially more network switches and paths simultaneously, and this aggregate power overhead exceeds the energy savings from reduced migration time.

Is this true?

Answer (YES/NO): YES